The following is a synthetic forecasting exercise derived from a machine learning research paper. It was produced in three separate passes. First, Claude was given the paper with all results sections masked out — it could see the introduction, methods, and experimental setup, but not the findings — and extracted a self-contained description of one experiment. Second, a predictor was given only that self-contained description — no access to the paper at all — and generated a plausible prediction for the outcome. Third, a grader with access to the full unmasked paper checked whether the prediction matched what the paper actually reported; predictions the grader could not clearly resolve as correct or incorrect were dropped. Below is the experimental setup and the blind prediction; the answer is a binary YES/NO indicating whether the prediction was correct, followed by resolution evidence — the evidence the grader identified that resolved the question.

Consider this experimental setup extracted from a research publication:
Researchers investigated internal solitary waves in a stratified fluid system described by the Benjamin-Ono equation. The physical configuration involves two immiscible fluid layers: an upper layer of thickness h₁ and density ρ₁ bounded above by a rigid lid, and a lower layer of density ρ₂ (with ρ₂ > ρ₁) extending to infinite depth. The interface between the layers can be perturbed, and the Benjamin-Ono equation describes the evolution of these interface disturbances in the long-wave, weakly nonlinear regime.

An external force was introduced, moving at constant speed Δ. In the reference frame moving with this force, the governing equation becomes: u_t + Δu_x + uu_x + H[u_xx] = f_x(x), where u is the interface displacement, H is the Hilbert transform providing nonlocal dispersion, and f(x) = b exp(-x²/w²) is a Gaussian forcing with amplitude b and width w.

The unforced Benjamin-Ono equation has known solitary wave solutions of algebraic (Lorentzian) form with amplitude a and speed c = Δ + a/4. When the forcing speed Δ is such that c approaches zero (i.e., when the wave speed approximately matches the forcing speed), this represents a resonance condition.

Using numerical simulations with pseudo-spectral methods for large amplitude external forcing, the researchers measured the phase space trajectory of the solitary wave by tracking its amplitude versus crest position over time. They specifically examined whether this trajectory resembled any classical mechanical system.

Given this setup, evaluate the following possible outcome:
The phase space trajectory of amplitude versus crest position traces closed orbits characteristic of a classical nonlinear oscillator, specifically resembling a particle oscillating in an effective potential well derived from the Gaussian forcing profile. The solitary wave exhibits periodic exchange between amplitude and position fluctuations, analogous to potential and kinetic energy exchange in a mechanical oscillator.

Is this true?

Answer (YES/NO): NO